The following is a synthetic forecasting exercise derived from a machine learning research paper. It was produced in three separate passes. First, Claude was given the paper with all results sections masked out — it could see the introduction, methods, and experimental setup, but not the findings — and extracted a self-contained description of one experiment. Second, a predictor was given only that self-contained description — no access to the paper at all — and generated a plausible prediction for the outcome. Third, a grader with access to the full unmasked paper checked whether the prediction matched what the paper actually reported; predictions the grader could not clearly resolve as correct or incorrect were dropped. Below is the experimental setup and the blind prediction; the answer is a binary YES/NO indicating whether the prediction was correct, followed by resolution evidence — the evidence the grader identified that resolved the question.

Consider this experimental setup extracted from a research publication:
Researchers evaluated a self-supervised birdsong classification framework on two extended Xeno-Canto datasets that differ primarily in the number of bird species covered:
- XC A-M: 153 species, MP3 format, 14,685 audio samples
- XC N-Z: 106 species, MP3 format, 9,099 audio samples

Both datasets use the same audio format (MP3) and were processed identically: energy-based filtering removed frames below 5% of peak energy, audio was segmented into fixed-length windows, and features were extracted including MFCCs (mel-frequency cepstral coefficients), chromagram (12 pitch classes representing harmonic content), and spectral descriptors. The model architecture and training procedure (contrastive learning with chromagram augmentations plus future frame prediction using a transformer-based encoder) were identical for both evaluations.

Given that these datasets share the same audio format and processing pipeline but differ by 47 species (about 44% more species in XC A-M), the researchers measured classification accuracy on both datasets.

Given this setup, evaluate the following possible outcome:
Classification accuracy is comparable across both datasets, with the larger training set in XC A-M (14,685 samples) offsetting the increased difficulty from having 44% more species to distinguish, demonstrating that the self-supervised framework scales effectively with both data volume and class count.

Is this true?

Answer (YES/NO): YES